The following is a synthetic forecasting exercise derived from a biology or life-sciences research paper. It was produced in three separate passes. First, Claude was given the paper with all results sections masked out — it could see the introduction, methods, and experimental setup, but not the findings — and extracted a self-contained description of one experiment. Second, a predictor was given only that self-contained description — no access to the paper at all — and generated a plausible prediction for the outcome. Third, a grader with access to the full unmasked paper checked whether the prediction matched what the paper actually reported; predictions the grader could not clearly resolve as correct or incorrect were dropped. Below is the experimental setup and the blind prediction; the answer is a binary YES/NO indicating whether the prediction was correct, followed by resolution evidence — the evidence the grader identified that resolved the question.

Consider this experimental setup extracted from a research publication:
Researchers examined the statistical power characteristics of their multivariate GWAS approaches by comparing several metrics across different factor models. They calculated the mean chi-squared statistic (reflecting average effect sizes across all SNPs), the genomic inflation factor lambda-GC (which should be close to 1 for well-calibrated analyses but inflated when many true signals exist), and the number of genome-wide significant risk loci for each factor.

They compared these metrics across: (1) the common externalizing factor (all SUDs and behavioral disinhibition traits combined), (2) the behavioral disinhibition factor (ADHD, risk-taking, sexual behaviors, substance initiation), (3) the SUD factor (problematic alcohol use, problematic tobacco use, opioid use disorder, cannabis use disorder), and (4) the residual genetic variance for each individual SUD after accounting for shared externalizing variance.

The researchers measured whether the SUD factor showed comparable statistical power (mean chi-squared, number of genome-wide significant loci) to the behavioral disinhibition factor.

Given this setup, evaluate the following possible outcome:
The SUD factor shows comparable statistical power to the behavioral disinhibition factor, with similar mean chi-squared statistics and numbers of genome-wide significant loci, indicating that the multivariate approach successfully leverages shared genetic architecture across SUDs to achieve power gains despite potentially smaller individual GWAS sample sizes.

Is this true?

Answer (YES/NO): NO